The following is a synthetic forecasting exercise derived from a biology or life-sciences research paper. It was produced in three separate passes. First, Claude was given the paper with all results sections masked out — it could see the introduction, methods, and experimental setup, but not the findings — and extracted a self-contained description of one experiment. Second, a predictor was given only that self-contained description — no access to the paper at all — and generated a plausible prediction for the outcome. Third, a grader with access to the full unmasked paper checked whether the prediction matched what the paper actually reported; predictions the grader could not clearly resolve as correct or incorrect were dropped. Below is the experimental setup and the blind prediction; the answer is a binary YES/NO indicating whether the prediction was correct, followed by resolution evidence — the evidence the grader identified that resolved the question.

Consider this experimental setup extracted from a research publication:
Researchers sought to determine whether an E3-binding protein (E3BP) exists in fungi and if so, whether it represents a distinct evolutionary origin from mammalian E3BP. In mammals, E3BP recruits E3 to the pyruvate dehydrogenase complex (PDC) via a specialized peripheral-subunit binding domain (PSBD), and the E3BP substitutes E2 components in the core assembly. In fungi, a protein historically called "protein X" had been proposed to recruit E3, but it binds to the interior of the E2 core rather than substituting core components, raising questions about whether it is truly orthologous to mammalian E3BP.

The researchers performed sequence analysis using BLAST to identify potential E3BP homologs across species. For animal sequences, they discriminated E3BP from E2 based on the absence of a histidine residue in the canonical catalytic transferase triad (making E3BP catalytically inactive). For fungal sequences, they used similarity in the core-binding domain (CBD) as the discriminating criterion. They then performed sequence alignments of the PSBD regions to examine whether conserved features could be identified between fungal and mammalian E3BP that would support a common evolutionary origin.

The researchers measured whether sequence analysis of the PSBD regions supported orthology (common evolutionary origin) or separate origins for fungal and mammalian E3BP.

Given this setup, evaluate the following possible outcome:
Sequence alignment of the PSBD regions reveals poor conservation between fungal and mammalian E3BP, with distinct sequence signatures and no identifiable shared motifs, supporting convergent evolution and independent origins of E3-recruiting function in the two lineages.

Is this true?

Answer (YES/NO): NO